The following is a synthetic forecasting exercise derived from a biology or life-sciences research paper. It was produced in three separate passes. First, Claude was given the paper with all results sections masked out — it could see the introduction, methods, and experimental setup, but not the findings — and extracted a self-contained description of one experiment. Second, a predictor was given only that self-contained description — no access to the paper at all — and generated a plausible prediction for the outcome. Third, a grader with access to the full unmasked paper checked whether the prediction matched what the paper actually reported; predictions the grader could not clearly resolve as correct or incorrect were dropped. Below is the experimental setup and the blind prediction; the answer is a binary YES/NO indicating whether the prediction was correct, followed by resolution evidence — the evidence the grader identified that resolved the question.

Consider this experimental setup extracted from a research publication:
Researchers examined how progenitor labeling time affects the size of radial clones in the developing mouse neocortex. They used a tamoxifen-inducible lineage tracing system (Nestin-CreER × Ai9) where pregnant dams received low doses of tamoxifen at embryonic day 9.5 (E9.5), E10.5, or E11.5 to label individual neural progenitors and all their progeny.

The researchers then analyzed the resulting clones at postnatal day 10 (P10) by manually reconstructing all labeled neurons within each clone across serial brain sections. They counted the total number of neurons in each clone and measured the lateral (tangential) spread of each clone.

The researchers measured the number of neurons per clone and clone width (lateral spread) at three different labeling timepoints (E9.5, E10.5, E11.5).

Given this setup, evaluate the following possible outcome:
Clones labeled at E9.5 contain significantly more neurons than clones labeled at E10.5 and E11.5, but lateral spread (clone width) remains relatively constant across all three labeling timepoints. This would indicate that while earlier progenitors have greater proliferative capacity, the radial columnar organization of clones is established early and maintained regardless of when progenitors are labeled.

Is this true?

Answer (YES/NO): NO